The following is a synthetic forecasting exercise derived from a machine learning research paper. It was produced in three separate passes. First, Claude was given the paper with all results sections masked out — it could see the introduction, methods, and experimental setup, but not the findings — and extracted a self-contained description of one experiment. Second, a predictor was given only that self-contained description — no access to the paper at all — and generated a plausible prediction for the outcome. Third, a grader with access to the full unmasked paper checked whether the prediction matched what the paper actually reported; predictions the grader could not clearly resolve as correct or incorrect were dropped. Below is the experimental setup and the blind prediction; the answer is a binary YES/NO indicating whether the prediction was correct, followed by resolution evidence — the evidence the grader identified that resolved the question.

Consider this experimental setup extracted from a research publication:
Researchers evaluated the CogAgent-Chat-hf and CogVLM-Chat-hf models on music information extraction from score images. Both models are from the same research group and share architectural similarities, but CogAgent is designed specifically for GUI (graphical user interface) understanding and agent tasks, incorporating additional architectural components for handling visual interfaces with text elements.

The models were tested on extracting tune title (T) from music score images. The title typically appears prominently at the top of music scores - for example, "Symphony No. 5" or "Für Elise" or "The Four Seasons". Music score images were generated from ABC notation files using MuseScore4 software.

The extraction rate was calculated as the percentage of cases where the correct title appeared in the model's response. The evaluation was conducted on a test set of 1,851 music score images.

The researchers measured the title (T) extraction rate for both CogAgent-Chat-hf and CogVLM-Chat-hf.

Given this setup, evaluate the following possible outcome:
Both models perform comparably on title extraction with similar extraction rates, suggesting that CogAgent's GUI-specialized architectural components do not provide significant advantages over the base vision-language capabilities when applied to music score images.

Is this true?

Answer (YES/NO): NO